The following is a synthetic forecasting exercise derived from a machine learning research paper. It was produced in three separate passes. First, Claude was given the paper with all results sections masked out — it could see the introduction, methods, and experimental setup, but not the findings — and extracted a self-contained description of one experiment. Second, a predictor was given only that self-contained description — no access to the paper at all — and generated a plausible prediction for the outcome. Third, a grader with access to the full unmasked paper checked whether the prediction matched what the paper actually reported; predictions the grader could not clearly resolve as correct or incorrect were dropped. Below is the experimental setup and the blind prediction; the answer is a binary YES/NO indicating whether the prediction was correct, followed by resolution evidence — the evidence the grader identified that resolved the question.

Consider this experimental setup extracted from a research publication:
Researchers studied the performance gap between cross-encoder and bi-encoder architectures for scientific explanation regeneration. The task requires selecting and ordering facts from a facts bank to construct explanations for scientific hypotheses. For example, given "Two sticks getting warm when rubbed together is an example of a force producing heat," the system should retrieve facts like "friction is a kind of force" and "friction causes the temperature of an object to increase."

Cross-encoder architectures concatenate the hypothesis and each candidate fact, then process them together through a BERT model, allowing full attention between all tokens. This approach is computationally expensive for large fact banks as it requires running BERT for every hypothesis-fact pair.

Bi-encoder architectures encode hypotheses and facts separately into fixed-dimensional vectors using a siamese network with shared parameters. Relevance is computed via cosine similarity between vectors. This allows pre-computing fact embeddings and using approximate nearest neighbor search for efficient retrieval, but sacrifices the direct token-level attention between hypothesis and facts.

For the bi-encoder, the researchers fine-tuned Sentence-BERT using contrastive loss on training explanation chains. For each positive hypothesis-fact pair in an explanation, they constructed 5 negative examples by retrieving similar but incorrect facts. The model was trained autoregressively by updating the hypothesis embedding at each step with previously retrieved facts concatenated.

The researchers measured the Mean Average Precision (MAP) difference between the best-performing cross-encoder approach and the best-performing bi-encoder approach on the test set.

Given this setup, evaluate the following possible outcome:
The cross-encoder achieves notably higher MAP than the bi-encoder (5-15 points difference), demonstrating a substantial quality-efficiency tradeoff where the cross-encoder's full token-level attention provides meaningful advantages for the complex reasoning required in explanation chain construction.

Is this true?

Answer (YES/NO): NO